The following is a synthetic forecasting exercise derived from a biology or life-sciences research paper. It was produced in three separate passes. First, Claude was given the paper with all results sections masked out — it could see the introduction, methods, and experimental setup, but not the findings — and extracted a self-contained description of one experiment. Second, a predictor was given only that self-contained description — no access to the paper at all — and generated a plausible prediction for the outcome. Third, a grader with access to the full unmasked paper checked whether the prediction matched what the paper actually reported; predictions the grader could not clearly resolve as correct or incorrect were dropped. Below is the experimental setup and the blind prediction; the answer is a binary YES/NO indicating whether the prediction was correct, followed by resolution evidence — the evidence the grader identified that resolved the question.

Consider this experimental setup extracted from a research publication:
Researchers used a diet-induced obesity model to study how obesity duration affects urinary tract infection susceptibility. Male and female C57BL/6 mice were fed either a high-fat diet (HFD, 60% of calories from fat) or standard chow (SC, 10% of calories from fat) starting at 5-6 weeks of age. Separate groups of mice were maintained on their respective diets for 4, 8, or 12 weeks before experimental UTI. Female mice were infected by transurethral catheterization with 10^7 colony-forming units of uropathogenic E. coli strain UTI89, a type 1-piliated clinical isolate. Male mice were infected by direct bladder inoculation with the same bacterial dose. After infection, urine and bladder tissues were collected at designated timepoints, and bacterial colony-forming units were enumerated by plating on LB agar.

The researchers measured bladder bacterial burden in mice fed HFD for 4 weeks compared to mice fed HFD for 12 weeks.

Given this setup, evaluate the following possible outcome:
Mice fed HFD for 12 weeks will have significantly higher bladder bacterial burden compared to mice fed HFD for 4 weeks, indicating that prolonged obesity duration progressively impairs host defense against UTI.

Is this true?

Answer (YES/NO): YES